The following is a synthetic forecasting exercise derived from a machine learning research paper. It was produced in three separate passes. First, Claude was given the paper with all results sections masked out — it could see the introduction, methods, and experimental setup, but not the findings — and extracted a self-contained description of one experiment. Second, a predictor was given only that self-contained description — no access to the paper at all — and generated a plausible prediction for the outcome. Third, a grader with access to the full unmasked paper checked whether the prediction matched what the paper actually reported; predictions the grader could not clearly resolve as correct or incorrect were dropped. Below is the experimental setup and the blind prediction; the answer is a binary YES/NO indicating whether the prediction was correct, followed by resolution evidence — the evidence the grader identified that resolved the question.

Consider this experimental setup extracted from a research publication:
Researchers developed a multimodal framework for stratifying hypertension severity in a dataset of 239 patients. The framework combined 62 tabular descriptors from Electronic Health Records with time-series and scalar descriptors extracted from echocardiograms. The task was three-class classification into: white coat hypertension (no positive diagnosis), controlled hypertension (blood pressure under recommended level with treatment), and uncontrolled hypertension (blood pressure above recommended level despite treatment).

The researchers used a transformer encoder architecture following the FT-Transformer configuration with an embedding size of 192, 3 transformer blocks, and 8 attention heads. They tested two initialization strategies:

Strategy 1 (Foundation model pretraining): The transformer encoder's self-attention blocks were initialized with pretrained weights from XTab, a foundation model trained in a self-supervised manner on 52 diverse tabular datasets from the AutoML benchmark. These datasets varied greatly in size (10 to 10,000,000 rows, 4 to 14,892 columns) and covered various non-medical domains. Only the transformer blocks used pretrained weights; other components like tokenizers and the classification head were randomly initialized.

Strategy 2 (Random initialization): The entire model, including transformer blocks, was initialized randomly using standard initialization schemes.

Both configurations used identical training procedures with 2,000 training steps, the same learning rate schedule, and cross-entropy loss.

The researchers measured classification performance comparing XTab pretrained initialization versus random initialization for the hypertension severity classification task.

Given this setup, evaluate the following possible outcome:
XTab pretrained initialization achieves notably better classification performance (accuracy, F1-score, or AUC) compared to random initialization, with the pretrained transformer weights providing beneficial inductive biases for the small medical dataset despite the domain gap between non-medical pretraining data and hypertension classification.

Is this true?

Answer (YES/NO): NO